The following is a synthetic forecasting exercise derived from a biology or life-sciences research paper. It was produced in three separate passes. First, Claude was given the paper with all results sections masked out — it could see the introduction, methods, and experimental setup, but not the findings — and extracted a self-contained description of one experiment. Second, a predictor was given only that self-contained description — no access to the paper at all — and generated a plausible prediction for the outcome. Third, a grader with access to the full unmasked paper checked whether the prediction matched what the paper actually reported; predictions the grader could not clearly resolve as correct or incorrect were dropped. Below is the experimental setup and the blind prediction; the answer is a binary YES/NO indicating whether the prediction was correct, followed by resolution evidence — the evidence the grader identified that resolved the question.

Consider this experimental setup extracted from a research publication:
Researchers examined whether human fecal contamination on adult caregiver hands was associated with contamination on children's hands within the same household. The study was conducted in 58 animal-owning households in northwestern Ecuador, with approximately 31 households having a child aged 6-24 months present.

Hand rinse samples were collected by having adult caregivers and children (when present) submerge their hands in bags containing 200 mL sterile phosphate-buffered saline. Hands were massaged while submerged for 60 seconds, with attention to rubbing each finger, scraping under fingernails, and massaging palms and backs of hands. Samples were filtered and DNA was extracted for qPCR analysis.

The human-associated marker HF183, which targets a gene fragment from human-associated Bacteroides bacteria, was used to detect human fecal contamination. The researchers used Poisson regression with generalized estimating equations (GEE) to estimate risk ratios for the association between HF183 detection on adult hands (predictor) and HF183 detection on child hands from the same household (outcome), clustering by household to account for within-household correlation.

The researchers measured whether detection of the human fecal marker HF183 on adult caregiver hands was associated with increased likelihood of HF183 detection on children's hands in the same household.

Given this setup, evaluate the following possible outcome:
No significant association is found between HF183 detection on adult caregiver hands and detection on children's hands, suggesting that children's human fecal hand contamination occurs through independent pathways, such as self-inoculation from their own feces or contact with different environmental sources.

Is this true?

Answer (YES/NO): NO